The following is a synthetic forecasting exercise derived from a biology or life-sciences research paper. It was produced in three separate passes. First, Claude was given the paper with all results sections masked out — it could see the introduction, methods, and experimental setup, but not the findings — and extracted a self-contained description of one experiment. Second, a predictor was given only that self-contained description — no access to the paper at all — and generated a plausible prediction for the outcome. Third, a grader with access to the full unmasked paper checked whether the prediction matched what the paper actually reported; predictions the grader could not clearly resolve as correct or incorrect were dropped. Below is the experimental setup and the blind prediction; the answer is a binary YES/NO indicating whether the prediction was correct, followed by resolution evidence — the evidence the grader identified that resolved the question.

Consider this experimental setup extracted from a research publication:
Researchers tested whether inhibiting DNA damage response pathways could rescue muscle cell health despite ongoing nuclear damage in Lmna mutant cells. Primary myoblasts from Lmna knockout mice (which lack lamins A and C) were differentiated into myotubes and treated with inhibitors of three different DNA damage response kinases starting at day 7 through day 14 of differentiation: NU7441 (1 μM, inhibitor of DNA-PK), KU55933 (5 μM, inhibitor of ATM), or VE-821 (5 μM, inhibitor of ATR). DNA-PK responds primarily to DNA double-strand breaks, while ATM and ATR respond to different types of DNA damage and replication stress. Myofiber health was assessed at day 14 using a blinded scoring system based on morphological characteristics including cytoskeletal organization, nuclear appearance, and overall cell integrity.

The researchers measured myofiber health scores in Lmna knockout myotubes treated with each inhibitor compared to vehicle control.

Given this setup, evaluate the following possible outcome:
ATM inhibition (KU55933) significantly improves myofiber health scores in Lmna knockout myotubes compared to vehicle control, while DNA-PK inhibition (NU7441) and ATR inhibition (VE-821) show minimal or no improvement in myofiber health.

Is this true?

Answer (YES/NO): NO